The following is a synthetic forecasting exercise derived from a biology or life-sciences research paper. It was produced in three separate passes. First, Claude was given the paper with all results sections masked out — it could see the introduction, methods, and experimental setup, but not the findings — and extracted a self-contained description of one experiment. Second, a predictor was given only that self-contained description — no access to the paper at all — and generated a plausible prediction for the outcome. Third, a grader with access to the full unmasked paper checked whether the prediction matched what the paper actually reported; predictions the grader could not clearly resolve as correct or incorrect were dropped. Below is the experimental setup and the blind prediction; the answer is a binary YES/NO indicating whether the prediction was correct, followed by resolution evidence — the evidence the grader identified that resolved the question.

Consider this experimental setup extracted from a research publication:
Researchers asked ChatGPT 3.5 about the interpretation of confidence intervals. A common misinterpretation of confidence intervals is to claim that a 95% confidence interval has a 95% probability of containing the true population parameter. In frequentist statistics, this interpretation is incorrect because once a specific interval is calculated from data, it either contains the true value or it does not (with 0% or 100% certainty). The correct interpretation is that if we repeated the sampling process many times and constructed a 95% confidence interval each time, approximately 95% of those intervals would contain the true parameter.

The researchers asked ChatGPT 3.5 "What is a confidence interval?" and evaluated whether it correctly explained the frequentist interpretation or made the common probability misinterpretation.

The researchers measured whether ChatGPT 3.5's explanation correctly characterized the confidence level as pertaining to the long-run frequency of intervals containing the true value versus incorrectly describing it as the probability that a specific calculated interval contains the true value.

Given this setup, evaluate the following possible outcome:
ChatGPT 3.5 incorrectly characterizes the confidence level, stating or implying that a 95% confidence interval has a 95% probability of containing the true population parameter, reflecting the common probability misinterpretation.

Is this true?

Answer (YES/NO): YES